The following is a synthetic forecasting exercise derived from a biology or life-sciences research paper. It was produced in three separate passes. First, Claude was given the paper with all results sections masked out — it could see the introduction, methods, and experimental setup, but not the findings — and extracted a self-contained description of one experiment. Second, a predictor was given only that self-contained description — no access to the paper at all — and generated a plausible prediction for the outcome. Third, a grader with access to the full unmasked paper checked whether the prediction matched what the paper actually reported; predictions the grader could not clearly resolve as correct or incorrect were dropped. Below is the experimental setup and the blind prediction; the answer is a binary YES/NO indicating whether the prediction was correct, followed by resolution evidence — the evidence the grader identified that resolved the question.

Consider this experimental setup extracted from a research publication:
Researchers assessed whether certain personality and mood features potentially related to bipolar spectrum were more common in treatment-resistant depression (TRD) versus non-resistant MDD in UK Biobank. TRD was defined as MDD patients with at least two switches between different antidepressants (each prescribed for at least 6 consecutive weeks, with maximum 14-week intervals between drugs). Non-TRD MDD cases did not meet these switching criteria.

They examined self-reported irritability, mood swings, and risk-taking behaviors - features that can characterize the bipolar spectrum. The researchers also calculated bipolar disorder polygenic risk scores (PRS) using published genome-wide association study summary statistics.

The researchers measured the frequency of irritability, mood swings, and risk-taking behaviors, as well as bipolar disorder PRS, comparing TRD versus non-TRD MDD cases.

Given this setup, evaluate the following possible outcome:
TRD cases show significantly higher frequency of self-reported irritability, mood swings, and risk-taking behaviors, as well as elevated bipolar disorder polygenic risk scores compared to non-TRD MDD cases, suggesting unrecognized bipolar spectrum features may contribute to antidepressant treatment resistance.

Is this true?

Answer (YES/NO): NO